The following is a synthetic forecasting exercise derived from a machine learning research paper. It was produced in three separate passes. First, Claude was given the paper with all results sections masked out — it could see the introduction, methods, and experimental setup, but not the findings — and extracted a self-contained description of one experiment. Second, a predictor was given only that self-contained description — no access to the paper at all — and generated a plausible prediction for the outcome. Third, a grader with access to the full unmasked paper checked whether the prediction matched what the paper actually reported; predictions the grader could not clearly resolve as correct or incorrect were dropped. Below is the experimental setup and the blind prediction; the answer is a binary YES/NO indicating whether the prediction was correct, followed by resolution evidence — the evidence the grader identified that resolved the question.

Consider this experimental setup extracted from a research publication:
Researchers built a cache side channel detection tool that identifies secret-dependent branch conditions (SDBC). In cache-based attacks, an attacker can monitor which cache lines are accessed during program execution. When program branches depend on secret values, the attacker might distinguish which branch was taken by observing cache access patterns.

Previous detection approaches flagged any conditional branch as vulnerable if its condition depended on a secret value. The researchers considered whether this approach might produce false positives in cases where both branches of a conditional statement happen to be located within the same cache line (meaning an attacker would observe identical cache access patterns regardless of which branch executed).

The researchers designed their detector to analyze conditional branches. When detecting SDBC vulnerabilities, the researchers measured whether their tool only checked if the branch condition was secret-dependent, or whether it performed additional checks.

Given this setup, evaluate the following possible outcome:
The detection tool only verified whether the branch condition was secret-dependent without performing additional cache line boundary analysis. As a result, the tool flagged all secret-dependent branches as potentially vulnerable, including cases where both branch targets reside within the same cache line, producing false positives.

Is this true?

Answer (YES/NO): NO